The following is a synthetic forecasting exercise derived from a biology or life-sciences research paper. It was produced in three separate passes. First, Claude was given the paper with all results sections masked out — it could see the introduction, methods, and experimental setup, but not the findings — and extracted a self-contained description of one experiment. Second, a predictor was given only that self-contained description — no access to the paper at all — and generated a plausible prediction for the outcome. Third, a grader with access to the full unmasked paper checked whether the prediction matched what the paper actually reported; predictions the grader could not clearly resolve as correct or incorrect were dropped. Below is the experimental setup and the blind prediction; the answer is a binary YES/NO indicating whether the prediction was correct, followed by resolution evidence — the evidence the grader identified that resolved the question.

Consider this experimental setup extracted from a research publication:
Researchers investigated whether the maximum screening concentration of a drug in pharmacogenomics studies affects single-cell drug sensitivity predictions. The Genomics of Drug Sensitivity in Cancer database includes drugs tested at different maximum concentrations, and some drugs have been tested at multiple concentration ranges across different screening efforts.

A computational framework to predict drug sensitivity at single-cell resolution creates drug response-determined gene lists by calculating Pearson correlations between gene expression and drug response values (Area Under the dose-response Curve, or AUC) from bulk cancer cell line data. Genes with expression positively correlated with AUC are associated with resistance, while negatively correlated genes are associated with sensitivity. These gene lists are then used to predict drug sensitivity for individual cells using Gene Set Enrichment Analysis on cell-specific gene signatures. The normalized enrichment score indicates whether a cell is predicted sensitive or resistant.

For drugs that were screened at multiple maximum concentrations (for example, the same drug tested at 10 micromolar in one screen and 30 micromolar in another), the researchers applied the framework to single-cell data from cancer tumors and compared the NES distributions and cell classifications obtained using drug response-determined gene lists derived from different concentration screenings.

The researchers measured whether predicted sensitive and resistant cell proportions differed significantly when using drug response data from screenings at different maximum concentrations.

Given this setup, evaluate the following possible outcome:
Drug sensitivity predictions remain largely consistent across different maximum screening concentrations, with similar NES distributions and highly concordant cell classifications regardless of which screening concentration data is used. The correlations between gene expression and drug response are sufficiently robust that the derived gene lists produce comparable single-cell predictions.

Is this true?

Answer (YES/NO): NO